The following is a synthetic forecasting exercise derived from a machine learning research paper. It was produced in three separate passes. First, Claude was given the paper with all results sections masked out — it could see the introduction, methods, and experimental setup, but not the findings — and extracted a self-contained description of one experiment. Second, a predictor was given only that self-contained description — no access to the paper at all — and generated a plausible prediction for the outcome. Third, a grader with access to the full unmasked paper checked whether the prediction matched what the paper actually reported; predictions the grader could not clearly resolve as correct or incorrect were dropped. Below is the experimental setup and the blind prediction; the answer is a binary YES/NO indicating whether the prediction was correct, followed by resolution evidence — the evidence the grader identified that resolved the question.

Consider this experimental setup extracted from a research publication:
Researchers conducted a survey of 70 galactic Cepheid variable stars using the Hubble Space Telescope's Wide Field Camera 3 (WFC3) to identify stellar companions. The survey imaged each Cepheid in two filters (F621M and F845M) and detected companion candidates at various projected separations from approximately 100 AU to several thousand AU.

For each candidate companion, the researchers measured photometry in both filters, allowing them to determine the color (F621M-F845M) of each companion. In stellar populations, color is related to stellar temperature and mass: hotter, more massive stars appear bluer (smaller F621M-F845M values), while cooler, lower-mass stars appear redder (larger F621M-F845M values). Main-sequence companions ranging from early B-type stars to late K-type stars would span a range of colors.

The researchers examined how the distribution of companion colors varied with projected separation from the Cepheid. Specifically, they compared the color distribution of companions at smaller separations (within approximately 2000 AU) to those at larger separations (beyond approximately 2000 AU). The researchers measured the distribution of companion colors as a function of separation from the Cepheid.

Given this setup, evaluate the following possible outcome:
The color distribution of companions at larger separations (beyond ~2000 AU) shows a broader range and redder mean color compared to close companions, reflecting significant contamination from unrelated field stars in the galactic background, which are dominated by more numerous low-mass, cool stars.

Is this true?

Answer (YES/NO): NO